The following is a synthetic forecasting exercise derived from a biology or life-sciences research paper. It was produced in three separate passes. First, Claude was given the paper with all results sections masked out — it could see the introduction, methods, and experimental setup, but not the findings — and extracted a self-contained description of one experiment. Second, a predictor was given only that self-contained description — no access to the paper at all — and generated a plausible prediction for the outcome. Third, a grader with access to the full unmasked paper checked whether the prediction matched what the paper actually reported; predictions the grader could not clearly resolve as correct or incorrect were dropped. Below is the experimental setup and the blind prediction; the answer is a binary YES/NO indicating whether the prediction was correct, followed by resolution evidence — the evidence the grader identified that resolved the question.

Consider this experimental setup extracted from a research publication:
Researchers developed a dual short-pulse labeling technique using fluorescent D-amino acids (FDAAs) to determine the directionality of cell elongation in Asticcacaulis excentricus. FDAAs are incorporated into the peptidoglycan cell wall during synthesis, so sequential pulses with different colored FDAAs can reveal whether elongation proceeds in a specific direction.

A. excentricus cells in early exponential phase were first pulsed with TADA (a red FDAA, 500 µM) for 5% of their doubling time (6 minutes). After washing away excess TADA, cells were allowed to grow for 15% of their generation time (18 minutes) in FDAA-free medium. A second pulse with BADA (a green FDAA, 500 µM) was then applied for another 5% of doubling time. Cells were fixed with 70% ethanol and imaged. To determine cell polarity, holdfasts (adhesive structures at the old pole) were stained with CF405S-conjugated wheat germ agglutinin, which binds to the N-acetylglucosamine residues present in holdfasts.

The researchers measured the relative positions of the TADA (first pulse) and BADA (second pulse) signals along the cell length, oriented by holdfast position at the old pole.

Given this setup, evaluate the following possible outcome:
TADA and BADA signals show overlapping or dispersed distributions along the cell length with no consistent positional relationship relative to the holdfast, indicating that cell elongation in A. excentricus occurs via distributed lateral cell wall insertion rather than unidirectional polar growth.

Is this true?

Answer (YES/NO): NO